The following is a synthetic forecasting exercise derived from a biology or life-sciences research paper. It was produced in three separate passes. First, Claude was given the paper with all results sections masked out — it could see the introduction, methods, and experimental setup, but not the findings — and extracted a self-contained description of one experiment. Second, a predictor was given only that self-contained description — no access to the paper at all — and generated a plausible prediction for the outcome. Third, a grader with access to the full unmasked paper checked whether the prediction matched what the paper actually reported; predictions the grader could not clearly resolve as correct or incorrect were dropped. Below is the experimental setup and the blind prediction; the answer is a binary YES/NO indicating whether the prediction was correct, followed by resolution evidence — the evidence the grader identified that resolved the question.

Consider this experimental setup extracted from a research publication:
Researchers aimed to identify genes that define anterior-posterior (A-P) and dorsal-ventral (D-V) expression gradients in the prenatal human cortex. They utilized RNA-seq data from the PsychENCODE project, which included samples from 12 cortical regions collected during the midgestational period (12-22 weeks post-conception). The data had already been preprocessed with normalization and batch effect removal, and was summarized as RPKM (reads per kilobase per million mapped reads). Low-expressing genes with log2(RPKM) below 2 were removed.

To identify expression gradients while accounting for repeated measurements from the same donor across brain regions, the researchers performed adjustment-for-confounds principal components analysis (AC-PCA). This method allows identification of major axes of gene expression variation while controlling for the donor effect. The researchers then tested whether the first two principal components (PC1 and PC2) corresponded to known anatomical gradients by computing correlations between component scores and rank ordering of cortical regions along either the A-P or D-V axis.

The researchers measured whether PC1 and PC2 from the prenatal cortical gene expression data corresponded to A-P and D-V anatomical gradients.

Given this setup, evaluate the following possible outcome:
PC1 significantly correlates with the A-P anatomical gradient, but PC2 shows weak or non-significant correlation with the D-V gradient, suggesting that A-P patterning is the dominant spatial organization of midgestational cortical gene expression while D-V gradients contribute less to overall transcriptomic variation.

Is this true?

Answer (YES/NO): NO